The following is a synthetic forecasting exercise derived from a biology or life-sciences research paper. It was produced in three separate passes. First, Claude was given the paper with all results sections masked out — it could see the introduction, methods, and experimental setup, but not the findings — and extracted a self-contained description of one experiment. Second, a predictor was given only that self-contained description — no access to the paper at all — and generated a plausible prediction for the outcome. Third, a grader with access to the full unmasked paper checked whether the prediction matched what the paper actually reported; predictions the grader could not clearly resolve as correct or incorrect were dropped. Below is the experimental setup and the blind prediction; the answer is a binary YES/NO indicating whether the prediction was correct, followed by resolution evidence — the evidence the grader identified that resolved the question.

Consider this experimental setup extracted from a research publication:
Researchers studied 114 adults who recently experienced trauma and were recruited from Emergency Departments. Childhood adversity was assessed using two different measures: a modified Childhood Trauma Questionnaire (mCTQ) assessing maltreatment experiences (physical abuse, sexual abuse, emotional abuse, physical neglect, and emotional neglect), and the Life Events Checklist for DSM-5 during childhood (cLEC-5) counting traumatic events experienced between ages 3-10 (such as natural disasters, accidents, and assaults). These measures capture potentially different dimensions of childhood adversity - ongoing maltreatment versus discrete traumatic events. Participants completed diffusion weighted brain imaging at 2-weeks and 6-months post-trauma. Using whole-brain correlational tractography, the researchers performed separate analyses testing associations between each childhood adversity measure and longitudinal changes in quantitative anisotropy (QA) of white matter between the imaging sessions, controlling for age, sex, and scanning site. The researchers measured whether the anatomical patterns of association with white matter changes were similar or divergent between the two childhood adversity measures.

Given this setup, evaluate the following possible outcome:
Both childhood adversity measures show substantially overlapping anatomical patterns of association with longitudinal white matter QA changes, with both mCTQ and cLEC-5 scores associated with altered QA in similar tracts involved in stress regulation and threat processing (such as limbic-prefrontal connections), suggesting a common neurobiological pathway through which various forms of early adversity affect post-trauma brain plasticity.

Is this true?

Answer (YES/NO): YES